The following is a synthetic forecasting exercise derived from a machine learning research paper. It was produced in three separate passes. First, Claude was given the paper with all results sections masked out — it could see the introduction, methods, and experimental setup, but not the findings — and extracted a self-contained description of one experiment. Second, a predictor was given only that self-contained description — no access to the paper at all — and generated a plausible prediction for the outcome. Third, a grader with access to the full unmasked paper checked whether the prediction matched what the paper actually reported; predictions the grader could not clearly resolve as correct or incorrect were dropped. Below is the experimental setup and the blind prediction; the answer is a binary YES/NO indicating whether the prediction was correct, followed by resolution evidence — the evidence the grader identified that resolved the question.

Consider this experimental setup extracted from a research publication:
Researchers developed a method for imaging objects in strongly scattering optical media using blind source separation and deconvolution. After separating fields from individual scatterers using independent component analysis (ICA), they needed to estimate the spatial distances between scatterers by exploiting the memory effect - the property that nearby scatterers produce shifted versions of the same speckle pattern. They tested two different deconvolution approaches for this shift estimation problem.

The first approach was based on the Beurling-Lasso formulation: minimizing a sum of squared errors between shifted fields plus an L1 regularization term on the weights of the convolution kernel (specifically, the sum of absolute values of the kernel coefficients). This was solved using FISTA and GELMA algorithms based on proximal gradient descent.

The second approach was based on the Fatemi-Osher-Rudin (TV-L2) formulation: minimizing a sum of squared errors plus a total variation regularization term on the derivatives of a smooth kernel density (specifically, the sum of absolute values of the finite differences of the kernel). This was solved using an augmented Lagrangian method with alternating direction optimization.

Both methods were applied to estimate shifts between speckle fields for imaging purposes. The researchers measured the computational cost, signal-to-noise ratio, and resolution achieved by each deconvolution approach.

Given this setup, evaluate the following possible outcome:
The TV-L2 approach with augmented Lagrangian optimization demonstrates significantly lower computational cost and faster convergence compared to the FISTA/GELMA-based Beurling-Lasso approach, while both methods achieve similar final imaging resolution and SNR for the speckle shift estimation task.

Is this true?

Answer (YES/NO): NO